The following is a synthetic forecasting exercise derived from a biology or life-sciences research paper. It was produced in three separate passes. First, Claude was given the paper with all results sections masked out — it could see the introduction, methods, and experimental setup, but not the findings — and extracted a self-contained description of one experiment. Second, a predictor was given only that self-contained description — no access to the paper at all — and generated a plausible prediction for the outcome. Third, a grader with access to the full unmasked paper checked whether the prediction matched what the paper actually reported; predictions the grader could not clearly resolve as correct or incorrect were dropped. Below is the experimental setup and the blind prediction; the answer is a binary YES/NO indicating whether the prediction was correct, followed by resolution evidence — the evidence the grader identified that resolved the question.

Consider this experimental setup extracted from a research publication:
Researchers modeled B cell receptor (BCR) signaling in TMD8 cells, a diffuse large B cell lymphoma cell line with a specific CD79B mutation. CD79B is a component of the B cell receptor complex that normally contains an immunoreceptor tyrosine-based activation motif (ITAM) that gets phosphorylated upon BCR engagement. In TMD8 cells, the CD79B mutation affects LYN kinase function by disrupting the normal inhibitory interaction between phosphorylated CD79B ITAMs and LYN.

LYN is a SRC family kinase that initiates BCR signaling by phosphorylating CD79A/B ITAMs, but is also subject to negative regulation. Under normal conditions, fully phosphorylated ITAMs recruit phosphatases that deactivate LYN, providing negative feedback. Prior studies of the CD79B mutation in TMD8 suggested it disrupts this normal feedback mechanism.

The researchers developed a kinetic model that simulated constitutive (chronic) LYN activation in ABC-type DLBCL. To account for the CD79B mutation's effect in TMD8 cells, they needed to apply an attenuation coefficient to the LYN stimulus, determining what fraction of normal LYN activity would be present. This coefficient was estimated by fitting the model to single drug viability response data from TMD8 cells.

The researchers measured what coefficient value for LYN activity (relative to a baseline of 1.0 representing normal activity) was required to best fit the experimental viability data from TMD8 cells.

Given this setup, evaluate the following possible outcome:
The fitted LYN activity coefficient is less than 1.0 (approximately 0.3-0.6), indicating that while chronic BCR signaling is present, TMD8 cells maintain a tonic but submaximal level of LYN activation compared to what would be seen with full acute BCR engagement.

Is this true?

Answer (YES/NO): NO